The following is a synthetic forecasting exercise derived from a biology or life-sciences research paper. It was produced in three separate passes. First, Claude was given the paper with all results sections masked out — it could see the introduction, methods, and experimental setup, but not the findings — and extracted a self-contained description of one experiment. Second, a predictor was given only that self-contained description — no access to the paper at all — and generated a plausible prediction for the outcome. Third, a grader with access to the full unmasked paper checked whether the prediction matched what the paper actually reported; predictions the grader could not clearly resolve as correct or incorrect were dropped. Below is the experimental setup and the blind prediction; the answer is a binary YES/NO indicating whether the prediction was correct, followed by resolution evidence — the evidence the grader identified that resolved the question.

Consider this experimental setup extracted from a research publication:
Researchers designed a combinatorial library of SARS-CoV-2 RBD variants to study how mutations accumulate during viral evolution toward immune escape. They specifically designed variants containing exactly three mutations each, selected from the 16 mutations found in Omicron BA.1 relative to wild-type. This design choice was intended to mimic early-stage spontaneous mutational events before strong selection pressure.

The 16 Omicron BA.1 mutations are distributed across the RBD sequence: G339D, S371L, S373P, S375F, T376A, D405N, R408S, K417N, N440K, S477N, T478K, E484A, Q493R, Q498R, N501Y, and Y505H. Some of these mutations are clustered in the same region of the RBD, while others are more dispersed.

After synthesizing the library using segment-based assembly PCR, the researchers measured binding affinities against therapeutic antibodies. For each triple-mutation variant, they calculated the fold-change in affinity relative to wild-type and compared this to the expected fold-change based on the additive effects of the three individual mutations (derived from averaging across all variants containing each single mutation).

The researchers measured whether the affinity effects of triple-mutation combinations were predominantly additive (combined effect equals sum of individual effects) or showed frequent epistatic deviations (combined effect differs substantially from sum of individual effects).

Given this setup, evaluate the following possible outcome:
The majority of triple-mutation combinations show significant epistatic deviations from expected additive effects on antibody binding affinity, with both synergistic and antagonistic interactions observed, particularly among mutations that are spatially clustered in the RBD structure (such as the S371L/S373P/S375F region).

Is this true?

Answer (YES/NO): NO